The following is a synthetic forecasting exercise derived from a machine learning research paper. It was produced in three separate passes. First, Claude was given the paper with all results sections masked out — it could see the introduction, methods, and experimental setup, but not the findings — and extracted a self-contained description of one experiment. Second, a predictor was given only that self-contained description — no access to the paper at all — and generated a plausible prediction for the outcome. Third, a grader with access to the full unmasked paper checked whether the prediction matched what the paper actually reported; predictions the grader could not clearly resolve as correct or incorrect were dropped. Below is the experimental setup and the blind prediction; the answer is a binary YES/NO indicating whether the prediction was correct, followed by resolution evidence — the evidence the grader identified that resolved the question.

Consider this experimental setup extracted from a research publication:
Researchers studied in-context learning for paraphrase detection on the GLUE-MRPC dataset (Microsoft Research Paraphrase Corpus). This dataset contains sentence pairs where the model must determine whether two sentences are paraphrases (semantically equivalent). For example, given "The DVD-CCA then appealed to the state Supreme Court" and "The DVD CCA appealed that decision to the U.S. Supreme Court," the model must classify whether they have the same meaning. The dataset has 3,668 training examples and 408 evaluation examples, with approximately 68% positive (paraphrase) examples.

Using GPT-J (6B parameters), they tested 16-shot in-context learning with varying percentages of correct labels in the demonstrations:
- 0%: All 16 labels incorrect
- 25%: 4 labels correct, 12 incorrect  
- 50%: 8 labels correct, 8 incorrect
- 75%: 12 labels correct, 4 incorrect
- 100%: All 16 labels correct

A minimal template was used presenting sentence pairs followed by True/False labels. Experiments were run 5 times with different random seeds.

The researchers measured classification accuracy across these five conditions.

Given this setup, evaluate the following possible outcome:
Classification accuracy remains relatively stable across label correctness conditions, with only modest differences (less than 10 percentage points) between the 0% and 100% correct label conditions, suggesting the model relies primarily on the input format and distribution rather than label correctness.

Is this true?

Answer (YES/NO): NO